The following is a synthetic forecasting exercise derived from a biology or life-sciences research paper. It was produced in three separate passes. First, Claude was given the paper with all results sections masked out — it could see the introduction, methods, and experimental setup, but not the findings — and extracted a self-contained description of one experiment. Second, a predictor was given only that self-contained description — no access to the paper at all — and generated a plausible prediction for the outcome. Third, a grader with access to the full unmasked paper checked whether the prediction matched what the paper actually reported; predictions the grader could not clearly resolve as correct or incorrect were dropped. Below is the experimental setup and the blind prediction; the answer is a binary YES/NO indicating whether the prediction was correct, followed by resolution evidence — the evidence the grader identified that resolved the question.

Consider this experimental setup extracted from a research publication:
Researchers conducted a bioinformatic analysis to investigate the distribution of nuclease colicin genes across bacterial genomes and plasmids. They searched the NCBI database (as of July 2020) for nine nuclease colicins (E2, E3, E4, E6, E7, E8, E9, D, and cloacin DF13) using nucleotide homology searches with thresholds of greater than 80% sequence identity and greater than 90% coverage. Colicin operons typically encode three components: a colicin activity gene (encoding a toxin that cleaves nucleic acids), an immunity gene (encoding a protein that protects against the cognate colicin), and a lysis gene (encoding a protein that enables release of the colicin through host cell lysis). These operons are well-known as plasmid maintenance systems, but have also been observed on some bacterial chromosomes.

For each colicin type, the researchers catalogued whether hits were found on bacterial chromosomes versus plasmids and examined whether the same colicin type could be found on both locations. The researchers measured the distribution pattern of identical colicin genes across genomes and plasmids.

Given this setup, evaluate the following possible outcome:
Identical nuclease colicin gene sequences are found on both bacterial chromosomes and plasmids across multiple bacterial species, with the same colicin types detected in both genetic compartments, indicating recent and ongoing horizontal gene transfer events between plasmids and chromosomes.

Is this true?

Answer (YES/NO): NO